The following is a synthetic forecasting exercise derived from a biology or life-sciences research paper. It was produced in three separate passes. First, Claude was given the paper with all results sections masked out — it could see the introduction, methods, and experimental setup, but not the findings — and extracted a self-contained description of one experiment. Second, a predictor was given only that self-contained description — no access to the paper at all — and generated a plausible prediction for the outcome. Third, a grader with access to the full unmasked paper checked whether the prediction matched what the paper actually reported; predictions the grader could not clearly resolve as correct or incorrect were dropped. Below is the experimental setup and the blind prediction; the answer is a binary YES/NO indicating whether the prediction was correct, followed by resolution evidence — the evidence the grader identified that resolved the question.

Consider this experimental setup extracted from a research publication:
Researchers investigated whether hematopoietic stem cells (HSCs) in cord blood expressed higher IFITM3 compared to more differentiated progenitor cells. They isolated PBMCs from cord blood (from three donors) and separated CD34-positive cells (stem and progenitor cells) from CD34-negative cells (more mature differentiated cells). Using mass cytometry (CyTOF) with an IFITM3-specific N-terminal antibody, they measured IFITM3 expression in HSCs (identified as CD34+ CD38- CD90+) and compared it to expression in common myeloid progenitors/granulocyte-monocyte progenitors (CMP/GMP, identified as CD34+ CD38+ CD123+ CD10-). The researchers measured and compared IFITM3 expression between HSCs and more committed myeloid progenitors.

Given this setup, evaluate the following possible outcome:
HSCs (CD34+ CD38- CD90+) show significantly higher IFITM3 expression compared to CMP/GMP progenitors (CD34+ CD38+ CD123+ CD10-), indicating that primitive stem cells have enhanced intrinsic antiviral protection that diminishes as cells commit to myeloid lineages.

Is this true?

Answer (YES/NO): NO